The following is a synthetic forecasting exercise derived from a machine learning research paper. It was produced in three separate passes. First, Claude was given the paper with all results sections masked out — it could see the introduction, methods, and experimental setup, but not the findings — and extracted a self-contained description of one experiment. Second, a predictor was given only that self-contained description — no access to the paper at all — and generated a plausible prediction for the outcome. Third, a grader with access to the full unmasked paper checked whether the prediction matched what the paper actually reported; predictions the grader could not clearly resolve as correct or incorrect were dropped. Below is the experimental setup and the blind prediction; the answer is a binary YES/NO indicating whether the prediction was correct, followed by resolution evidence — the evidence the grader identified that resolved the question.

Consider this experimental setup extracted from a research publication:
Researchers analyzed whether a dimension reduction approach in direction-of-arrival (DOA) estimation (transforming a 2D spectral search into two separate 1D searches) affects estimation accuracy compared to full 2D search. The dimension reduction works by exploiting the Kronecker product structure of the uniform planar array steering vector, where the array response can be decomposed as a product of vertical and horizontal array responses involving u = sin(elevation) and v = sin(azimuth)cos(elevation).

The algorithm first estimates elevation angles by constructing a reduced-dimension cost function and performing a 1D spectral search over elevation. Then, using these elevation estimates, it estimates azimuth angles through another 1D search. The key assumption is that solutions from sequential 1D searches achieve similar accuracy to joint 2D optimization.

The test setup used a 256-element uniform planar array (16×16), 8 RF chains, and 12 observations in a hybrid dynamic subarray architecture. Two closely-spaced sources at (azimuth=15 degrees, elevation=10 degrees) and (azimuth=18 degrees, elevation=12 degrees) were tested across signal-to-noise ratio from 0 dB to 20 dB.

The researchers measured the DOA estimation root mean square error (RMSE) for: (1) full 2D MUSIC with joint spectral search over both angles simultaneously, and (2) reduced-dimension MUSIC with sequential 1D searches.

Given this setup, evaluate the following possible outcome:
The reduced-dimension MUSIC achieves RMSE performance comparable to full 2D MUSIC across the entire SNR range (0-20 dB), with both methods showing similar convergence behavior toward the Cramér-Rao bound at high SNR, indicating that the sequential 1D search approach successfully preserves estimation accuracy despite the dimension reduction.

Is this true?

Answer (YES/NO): YES